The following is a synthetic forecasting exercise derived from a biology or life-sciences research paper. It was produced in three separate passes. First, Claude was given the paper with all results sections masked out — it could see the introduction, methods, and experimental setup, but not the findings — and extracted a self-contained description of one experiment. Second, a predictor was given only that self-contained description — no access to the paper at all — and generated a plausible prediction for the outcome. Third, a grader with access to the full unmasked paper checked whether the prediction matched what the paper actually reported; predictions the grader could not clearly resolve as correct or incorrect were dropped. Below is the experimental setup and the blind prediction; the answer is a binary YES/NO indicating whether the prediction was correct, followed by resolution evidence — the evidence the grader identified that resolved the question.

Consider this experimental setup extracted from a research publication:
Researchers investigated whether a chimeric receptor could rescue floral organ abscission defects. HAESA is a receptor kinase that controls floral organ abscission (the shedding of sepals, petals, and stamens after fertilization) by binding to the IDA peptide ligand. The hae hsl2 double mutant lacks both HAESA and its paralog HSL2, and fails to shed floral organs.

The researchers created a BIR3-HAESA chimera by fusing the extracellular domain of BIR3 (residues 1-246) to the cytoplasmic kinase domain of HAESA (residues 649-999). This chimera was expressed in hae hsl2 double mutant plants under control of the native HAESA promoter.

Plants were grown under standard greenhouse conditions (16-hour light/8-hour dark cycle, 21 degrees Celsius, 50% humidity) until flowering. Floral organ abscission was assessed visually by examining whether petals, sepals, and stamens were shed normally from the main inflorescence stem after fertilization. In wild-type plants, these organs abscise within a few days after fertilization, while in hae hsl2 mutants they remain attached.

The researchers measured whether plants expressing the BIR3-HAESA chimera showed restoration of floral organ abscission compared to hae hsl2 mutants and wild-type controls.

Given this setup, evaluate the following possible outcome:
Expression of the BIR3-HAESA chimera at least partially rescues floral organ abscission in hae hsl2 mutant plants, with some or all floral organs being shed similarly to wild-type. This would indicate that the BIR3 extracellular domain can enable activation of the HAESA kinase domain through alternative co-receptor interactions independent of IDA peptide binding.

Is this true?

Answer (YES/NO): YES